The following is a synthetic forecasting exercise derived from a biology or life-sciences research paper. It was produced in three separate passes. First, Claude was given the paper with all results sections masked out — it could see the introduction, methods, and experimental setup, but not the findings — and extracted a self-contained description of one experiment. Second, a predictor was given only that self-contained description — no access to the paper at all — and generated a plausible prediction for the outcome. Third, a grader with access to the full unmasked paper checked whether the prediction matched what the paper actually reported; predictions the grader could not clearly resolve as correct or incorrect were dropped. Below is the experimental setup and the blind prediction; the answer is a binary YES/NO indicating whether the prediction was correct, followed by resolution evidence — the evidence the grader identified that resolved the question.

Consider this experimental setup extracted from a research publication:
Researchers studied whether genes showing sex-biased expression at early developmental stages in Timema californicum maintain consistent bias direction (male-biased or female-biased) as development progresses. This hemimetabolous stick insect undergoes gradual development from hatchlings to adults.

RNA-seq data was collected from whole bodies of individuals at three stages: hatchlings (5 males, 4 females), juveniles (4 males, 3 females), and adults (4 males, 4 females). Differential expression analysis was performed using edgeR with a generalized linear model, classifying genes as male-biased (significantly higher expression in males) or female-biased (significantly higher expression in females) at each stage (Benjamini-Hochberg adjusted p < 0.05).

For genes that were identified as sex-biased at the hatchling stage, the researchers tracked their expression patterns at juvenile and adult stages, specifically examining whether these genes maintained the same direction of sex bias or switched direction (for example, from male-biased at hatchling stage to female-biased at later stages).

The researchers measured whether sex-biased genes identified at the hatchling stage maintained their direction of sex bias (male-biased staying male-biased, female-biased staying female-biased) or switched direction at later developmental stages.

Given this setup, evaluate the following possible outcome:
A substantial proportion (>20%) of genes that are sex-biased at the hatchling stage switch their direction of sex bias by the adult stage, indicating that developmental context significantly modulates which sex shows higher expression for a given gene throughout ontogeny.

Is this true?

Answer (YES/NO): NO